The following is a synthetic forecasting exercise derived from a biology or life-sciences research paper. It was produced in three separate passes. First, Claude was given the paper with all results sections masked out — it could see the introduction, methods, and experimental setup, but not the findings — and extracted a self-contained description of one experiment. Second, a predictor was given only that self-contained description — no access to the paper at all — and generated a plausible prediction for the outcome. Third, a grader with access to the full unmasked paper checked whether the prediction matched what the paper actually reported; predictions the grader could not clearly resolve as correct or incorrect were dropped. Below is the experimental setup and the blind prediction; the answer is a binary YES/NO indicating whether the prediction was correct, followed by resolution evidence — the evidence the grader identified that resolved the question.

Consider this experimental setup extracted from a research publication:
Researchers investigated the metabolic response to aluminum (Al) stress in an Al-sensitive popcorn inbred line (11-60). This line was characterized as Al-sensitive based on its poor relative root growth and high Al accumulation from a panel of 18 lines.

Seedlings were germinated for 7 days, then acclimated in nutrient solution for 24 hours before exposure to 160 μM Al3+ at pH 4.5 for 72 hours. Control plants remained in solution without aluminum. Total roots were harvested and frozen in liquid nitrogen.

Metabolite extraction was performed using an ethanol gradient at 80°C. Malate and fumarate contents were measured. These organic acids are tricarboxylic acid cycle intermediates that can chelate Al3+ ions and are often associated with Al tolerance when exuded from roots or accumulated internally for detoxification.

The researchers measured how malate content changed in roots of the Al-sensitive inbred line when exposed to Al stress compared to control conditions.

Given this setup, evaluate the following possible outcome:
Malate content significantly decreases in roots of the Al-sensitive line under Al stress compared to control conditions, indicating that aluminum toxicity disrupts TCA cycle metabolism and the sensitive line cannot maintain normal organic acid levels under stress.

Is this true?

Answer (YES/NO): NO